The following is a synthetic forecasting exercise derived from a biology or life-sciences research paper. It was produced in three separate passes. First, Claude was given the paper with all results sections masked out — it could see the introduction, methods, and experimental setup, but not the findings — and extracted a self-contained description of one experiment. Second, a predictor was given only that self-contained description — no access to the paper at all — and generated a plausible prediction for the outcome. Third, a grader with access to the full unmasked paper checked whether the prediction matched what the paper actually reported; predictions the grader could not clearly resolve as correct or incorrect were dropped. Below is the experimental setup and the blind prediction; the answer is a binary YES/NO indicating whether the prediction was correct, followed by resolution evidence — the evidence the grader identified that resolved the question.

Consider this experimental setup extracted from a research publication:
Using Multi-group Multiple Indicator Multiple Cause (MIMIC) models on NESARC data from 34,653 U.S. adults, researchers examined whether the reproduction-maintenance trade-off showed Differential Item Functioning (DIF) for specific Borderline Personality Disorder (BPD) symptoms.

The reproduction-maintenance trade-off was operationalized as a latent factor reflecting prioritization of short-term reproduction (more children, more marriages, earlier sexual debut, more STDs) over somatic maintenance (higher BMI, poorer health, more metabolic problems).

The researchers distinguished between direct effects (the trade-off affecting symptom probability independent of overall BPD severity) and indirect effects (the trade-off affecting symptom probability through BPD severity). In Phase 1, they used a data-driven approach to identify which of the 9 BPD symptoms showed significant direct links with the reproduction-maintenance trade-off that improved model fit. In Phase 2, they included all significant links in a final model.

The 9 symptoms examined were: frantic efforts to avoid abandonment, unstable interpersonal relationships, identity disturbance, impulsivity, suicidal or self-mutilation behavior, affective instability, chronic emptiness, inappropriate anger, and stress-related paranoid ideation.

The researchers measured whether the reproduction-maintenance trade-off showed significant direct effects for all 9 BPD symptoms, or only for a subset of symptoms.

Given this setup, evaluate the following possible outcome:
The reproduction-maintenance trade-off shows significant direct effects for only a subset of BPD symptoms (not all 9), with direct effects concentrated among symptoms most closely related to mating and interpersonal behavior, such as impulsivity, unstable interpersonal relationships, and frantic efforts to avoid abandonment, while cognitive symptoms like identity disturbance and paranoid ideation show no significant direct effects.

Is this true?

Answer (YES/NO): NO